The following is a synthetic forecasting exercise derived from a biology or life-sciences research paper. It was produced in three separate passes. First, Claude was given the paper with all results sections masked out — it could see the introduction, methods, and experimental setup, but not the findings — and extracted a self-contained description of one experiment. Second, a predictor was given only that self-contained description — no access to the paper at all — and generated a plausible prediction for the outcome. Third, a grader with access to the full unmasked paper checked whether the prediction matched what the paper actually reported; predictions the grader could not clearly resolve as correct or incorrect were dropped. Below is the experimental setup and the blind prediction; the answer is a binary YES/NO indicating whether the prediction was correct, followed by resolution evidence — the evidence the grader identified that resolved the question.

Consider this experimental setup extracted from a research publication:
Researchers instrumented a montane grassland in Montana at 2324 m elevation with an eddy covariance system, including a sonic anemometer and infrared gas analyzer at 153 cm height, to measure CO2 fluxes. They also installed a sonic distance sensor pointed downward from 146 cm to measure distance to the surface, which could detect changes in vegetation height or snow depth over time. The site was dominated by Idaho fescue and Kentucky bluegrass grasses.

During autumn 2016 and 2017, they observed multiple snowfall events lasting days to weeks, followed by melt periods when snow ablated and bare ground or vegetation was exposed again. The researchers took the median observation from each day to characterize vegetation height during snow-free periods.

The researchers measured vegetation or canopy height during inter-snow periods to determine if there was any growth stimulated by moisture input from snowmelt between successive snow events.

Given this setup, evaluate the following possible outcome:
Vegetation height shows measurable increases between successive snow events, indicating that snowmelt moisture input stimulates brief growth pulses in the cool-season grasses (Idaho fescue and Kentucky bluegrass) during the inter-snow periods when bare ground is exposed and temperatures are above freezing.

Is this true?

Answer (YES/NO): NO